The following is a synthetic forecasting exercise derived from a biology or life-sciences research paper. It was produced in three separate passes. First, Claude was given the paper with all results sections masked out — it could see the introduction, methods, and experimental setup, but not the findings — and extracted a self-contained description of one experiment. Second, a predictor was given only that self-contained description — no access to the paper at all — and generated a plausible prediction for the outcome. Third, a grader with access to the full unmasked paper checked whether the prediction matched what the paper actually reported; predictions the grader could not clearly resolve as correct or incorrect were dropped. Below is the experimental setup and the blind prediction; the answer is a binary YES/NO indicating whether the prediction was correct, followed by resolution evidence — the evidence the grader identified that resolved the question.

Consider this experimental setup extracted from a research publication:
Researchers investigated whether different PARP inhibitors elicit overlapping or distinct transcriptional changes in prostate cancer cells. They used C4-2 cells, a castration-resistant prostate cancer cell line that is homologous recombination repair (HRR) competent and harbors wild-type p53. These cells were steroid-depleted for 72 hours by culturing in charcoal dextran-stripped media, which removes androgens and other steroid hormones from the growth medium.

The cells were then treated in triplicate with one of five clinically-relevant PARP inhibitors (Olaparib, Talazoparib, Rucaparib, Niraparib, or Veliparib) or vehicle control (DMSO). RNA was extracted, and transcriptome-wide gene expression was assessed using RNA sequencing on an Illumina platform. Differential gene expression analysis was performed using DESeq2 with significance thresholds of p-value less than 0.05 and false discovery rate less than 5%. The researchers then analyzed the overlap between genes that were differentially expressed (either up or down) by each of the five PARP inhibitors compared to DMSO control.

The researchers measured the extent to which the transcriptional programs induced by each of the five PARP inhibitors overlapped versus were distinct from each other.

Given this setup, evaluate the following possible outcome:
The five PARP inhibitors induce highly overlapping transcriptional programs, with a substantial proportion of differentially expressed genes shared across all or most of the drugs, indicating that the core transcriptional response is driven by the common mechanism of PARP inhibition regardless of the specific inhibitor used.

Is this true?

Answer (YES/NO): NO